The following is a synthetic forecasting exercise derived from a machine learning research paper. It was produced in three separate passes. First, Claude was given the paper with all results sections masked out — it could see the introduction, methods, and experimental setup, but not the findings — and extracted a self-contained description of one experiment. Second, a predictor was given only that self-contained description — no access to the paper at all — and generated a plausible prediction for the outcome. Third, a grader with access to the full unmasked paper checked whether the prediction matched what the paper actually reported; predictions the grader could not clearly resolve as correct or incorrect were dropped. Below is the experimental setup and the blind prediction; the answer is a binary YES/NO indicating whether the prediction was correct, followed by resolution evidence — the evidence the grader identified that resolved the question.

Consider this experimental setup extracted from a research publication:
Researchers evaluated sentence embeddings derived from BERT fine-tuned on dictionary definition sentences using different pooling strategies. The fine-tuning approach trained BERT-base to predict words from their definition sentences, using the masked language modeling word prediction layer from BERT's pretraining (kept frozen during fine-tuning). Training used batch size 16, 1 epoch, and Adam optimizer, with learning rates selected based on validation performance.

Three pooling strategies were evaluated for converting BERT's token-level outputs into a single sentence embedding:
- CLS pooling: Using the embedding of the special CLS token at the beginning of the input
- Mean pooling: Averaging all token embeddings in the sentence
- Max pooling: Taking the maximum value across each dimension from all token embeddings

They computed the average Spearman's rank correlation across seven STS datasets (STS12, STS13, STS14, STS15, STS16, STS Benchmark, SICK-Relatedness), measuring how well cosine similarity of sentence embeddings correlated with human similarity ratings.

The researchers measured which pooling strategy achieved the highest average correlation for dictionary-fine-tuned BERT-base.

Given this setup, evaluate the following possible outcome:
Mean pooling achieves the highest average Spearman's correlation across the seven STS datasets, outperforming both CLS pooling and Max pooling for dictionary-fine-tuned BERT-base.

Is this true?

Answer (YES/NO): NO